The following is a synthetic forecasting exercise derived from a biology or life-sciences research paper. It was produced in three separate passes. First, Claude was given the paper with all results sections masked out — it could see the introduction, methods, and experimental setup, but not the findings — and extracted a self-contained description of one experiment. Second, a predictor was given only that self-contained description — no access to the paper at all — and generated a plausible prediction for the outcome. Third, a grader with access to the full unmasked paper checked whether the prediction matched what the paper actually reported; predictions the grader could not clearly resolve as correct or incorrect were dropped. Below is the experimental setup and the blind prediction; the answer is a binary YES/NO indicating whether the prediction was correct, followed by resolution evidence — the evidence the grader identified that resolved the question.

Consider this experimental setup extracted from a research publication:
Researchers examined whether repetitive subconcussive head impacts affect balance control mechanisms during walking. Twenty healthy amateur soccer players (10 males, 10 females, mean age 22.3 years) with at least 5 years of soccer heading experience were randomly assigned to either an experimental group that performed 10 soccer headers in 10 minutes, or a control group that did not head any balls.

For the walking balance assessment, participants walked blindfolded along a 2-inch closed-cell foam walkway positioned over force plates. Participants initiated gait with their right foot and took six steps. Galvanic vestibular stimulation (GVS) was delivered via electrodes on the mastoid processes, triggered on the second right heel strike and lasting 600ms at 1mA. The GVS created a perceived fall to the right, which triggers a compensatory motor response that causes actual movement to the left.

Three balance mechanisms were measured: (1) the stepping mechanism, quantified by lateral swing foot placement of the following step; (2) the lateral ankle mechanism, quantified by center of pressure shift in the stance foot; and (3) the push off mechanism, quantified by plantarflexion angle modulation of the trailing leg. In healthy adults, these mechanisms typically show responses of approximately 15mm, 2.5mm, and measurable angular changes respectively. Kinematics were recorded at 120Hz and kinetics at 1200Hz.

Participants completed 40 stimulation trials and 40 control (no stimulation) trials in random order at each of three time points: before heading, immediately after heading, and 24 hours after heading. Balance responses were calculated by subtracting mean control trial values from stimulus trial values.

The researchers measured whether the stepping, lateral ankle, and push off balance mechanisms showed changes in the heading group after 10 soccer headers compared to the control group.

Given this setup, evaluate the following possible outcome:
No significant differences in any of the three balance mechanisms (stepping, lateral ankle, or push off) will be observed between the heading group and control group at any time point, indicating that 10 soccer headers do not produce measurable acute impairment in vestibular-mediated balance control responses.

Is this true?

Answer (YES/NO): YES